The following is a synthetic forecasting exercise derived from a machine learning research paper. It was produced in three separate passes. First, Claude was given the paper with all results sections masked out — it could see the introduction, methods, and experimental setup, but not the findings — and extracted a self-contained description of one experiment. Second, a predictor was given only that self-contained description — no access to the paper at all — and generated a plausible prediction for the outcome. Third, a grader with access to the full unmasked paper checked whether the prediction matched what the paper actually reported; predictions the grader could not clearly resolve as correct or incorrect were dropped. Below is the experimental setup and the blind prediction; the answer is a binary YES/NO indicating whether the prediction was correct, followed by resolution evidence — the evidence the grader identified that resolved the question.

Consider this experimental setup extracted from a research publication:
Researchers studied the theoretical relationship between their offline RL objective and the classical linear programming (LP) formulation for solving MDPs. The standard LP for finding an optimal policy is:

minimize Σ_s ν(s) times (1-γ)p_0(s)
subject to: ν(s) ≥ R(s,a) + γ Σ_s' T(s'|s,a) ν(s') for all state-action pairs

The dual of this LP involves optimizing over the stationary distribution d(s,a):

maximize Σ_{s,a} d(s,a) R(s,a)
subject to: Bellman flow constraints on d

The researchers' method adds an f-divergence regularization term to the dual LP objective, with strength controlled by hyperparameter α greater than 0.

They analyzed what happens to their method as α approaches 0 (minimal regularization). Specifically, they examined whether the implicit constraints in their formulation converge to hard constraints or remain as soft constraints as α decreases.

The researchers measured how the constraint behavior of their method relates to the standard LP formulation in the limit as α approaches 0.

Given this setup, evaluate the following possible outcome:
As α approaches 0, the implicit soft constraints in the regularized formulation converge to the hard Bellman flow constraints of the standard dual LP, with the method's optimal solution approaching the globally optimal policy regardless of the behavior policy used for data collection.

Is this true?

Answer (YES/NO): NO